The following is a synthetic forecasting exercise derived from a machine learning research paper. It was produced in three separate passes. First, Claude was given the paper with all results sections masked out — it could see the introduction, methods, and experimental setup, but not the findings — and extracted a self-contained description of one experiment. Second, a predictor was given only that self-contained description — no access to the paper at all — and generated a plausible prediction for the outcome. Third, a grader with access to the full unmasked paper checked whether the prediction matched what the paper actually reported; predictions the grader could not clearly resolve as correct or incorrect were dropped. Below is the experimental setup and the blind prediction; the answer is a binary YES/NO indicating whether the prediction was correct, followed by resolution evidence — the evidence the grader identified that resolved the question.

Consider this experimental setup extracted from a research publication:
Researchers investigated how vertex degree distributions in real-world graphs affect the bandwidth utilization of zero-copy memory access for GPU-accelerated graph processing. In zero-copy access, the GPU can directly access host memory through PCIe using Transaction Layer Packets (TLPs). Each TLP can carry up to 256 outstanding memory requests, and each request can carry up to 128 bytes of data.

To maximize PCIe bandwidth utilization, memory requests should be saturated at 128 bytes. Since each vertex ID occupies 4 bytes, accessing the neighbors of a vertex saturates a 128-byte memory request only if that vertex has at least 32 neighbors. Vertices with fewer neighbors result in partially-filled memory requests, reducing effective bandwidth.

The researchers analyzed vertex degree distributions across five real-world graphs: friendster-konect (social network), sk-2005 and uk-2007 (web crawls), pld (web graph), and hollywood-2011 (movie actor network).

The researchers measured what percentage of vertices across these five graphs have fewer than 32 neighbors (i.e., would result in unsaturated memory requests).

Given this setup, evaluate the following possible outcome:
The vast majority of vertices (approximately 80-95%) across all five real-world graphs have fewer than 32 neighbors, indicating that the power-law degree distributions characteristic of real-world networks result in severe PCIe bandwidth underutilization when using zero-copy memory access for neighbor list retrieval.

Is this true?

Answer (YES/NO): NO